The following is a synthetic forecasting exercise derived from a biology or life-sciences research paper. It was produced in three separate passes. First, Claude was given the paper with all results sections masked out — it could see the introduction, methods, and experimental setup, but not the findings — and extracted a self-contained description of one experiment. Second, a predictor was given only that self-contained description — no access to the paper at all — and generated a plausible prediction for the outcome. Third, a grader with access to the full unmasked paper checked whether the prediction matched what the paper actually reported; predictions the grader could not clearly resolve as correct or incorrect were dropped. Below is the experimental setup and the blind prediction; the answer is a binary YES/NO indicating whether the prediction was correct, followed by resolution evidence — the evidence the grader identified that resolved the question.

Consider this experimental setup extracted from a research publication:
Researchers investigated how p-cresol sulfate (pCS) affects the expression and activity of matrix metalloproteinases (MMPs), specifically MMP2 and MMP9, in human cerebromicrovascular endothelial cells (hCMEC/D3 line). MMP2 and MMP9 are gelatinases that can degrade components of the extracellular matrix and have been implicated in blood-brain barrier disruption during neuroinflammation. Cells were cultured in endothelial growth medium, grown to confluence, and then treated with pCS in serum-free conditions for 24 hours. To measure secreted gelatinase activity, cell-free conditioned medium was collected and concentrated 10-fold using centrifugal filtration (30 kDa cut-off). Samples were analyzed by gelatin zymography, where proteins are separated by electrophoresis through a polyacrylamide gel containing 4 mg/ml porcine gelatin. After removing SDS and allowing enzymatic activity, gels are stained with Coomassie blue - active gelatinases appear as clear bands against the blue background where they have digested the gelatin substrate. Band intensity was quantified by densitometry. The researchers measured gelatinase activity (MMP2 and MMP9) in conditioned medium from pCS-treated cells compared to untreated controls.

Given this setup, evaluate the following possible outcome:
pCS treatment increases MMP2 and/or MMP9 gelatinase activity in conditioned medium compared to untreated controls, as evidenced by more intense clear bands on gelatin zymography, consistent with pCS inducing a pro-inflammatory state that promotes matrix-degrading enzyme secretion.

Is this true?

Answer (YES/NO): YES